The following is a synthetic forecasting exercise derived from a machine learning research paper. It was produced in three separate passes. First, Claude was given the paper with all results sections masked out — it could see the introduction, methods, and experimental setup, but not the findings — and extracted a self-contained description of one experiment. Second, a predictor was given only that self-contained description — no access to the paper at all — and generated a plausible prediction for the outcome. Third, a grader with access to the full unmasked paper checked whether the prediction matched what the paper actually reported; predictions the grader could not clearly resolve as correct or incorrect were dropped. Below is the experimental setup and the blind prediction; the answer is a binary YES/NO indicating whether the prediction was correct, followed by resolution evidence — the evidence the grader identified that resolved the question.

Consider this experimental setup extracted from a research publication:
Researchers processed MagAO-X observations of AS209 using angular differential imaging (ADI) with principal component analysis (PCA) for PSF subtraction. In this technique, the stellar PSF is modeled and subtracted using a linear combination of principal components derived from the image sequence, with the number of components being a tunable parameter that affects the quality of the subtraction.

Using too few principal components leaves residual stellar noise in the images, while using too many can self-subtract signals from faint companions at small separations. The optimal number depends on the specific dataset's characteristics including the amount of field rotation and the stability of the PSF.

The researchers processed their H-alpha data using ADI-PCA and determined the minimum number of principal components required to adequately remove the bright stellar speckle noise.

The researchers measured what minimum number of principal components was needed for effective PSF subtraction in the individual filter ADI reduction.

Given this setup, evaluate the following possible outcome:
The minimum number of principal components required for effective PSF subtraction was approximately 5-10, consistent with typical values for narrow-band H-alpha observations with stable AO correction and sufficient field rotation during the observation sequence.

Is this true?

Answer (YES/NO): NO